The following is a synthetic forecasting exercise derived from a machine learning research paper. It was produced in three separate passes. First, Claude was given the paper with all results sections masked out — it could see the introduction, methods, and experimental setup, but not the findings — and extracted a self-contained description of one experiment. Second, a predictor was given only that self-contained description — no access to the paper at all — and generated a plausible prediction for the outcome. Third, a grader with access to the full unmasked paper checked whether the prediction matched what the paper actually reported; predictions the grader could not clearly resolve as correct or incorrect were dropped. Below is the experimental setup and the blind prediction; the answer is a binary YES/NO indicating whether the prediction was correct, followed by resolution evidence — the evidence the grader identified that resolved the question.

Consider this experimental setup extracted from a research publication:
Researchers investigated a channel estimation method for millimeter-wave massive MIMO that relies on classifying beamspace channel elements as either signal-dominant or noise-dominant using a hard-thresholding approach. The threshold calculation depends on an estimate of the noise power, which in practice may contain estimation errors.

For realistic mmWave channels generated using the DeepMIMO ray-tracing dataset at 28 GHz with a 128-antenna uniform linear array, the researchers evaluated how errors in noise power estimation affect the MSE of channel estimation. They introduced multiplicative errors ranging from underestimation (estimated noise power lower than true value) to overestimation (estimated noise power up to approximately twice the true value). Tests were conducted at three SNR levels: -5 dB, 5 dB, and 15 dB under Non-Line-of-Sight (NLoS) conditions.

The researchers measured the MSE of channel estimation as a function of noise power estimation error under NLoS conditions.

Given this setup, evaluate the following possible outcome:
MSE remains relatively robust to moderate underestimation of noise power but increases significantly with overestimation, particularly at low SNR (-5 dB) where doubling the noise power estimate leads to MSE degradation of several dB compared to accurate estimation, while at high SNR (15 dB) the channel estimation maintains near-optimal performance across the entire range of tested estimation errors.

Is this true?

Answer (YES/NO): NO